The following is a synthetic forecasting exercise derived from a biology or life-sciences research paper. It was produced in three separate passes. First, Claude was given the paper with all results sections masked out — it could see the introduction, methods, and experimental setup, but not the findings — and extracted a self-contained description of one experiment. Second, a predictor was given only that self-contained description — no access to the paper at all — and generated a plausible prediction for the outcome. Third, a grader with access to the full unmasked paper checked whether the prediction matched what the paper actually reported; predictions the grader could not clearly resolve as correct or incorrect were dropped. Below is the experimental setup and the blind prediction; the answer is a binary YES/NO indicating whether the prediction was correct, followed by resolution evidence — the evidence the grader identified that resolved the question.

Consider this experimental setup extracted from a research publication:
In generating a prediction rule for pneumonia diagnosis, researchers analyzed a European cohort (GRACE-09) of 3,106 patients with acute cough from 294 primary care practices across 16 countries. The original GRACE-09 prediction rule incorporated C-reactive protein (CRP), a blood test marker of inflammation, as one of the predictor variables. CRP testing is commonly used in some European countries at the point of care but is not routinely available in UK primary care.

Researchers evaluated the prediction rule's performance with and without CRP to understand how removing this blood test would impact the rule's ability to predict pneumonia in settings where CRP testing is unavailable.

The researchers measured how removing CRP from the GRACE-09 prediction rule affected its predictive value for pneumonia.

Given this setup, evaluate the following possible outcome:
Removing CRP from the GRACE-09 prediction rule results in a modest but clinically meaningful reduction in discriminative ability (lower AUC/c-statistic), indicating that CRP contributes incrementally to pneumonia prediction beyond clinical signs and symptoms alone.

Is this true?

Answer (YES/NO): NO